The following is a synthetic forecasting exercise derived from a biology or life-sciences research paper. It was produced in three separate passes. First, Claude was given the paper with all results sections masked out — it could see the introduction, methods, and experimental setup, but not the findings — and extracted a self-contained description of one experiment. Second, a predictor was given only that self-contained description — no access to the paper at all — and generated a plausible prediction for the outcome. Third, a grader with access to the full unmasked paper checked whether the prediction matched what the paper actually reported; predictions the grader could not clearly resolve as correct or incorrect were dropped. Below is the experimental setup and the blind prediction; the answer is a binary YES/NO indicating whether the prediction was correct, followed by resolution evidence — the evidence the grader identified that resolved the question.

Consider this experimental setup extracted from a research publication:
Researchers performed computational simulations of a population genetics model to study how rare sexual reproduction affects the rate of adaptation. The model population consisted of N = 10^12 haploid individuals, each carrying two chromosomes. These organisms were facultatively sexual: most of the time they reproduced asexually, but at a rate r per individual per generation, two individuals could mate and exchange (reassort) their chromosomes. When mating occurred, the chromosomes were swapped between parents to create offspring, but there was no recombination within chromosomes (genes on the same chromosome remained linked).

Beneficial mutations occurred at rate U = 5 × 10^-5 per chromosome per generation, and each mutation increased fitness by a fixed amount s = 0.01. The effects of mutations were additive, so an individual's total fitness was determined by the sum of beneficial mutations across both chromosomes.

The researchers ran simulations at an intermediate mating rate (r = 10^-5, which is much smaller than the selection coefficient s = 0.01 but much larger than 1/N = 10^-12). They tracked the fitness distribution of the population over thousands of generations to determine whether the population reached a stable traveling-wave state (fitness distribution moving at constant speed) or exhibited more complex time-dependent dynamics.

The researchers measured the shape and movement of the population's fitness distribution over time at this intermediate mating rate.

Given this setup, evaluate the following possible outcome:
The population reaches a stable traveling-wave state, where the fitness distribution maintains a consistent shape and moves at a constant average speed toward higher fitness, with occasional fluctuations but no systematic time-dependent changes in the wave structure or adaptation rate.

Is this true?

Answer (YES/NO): NO